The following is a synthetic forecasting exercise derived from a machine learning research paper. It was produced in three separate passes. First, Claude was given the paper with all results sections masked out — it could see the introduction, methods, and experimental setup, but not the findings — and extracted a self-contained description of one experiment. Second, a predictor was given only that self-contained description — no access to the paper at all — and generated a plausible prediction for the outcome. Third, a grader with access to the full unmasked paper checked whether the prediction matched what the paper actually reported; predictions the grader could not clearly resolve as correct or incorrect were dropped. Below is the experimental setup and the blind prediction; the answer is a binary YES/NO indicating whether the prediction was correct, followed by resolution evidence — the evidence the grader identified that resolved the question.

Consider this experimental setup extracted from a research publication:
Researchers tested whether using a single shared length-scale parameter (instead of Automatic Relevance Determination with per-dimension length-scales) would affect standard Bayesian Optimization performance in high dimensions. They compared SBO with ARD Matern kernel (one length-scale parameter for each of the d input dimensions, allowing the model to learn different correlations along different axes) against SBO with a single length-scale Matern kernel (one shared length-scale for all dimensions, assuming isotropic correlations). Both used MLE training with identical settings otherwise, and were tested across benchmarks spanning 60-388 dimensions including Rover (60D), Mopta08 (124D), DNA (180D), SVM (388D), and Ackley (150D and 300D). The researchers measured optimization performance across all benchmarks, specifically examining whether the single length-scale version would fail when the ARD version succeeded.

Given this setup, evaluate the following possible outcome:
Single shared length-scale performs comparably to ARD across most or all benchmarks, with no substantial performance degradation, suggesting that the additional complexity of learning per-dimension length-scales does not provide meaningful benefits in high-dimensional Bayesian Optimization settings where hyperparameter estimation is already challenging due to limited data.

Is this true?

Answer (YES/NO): YES